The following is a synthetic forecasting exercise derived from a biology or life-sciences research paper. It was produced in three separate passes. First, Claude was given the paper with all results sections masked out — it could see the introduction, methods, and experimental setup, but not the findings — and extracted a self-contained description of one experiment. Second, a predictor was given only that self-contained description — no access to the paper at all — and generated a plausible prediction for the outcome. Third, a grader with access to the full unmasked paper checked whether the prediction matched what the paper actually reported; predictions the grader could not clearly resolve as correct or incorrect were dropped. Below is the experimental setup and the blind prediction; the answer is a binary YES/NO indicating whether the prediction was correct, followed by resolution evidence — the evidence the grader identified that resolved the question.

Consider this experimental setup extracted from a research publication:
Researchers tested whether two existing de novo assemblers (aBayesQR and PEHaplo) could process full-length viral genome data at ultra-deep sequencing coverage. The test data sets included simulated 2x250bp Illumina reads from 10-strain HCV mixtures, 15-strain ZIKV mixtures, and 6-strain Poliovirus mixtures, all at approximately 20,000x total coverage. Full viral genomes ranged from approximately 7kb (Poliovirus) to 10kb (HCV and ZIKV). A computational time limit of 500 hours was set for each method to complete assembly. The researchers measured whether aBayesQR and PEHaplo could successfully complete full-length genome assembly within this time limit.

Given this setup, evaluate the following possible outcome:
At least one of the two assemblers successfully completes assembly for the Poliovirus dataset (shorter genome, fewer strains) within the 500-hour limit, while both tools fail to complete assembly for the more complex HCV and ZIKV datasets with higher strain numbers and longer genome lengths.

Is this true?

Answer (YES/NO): NO